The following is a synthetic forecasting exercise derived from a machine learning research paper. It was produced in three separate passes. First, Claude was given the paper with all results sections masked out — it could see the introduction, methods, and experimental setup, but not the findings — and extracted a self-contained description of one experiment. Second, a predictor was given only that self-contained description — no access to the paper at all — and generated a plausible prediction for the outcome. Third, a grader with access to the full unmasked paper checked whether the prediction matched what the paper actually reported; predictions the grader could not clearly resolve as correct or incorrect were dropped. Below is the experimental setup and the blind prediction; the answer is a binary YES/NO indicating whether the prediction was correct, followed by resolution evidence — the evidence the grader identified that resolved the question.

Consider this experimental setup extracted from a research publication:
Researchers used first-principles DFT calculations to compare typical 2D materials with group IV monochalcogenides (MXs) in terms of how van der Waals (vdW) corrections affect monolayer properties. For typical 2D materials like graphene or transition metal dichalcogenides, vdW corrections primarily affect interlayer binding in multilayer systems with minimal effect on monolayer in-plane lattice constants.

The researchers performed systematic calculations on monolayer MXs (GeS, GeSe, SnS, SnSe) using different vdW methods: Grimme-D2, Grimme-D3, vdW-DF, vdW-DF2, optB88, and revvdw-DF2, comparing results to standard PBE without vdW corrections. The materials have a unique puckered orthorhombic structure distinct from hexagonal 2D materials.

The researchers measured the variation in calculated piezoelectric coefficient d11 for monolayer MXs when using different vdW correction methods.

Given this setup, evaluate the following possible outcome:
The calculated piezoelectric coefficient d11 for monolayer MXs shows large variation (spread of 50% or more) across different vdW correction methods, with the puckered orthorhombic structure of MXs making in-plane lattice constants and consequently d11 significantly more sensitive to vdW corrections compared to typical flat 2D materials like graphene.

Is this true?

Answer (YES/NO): YES